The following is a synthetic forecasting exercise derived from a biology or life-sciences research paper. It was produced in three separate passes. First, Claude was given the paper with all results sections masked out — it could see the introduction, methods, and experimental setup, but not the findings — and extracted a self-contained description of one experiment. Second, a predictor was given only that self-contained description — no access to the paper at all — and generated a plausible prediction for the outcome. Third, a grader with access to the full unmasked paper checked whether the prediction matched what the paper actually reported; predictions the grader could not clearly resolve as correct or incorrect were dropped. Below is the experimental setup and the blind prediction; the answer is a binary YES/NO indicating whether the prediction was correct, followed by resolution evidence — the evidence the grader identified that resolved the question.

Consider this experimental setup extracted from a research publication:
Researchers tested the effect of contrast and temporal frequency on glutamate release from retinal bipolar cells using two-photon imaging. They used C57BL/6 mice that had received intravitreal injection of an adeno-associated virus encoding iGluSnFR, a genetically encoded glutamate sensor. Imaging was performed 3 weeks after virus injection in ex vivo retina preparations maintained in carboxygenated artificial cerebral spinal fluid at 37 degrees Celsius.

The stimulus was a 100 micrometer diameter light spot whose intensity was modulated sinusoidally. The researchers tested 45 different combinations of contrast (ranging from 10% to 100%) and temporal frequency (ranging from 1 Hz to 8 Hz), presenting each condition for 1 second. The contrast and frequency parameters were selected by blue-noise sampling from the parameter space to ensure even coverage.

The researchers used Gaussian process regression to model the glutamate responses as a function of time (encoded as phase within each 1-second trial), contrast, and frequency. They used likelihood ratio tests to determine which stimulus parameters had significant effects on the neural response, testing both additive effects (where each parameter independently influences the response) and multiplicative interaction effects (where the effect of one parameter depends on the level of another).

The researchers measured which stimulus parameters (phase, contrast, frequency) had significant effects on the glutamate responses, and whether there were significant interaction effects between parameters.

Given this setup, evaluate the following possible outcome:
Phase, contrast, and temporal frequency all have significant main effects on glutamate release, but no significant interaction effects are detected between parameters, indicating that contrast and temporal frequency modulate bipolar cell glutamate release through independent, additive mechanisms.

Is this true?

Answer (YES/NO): NO